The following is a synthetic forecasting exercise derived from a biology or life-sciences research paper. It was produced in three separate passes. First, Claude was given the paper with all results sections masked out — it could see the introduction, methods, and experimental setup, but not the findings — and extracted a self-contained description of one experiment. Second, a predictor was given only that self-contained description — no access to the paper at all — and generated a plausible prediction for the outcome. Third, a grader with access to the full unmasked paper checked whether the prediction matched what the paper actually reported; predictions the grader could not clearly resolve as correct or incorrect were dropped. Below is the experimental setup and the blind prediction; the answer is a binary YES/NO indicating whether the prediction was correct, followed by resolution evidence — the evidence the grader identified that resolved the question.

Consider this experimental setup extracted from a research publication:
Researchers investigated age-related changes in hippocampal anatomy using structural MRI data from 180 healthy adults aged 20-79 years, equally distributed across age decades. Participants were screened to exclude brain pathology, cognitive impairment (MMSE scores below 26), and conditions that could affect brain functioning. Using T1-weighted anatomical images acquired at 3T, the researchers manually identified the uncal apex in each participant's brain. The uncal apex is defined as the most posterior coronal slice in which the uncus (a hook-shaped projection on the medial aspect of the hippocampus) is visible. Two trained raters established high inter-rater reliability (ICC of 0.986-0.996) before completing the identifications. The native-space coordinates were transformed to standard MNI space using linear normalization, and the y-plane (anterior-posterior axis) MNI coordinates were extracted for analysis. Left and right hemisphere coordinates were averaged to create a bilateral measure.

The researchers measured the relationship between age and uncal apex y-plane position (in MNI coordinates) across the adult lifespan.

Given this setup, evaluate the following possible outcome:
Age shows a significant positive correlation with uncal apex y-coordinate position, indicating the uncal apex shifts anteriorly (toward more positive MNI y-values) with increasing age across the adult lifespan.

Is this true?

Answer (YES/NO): YES